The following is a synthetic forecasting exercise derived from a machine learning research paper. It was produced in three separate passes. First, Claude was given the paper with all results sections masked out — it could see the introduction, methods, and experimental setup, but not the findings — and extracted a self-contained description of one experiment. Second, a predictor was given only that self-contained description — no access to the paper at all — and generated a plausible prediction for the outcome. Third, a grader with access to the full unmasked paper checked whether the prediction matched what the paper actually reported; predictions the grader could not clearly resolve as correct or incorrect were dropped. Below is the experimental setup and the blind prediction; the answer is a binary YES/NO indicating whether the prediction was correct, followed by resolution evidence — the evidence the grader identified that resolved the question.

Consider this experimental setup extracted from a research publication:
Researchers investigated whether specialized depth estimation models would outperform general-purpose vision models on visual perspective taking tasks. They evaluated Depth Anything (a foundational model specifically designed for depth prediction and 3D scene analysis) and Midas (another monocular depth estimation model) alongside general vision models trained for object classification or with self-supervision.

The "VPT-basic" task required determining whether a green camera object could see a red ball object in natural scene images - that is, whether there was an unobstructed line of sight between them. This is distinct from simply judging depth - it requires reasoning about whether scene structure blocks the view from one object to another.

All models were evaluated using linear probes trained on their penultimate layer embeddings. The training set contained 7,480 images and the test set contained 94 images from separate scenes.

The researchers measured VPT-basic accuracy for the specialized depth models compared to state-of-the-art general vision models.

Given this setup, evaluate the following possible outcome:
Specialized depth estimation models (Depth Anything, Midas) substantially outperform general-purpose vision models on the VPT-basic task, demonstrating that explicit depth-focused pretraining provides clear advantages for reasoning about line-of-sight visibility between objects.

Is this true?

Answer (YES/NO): NO